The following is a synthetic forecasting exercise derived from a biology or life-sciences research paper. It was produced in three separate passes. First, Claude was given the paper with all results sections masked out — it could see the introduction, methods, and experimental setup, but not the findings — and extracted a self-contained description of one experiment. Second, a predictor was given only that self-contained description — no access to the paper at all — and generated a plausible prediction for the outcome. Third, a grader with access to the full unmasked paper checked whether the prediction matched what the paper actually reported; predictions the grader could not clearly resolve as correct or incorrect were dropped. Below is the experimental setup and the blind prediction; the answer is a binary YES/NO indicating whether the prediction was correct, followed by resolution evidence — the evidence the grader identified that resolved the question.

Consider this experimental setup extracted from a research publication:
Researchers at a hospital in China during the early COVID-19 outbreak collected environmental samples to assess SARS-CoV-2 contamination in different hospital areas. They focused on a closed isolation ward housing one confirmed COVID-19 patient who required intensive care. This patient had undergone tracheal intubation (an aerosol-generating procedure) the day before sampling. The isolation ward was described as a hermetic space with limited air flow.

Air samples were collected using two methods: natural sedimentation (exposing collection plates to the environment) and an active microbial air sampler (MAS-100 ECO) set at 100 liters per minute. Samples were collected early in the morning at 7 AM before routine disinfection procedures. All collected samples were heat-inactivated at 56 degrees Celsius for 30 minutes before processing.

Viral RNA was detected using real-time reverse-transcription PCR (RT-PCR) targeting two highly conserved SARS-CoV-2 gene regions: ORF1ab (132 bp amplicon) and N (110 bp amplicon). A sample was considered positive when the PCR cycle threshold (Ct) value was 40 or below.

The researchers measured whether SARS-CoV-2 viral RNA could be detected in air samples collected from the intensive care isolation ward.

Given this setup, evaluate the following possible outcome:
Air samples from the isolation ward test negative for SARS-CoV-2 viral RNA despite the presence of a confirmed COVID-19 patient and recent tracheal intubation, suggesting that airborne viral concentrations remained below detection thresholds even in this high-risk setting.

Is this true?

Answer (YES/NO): NO